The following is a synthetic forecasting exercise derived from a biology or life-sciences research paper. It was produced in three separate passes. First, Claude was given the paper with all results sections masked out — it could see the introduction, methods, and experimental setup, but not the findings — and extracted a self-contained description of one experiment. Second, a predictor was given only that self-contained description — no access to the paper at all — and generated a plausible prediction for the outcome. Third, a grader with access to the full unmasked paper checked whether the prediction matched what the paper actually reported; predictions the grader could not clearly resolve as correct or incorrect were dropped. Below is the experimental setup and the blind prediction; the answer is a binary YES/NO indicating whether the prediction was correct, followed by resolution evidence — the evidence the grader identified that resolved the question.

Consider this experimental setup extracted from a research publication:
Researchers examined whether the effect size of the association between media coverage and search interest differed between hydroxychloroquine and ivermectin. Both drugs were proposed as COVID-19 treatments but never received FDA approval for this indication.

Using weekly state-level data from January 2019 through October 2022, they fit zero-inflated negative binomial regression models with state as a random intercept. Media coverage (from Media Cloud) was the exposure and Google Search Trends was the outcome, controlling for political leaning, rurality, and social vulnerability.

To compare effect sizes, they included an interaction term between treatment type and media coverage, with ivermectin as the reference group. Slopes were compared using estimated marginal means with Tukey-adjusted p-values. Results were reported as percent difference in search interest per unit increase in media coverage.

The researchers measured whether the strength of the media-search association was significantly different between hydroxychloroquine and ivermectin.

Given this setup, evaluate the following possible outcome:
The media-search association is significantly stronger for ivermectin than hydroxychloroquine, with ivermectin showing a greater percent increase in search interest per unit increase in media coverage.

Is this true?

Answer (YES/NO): YES